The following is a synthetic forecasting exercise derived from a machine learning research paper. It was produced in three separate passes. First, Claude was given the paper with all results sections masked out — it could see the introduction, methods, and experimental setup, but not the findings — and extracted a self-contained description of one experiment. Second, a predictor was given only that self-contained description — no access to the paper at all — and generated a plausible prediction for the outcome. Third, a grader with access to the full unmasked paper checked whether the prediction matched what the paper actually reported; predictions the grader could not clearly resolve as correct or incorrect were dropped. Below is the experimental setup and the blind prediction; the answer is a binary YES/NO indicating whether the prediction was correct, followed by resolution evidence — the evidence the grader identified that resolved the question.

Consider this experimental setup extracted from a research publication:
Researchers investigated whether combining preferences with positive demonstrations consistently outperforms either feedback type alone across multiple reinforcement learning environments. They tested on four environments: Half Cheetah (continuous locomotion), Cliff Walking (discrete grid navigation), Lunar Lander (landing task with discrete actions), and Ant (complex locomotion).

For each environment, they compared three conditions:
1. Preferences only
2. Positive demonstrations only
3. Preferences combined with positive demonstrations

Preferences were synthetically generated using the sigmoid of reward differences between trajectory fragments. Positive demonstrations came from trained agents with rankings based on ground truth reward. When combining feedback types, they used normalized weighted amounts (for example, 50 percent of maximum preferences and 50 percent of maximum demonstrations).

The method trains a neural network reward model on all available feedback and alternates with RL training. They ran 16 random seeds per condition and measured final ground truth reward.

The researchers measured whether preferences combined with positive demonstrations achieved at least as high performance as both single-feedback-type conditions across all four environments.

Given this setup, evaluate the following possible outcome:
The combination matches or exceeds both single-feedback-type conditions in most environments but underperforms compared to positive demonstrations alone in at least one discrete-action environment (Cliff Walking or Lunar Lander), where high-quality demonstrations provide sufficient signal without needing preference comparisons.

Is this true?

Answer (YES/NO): NO